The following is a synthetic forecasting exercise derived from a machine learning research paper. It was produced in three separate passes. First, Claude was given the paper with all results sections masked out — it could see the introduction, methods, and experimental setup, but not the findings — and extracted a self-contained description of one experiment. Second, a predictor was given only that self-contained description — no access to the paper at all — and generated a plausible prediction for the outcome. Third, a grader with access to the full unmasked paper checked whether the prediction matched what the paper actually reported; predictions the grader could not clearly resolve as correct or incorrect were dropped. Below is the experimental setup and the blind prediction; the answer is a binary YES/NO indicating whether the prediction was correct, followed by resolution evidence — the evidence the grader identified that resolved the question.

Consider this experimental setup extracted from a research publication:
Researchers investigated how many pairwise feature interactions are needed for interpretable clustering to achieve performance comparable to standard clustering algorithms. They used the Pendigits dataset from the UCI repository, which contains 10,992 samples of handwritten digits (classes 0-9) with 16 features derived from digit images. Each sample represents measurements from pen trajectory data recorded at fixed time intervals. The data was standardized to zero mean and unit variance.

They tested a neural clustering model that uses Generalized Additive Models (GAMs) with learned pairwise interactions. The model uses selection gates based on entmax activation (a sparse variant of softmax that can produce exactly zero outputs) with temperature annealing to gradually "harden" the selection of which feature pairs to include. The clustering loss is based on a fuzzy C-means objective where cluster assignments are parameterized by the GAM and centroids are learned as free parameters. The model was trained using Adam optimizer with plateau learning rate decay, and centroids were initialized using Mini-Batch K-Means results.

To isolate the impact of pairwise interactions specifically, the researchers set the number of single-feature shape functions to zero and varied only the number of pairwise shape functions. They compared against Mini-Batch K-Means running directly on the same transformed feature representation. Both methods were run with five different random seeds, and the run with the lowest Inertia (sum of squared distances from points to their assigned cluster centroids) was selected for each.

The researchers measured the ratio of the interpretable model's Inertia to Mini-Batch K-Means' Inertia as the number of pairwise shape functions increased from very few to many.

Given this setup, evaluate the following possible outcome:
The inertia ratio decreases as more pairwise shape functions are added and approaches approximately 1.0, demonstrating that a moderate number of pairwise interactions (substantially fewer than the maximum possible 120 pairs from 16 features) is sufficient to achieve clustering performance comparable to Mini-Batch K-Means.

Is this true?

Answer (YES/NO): YES